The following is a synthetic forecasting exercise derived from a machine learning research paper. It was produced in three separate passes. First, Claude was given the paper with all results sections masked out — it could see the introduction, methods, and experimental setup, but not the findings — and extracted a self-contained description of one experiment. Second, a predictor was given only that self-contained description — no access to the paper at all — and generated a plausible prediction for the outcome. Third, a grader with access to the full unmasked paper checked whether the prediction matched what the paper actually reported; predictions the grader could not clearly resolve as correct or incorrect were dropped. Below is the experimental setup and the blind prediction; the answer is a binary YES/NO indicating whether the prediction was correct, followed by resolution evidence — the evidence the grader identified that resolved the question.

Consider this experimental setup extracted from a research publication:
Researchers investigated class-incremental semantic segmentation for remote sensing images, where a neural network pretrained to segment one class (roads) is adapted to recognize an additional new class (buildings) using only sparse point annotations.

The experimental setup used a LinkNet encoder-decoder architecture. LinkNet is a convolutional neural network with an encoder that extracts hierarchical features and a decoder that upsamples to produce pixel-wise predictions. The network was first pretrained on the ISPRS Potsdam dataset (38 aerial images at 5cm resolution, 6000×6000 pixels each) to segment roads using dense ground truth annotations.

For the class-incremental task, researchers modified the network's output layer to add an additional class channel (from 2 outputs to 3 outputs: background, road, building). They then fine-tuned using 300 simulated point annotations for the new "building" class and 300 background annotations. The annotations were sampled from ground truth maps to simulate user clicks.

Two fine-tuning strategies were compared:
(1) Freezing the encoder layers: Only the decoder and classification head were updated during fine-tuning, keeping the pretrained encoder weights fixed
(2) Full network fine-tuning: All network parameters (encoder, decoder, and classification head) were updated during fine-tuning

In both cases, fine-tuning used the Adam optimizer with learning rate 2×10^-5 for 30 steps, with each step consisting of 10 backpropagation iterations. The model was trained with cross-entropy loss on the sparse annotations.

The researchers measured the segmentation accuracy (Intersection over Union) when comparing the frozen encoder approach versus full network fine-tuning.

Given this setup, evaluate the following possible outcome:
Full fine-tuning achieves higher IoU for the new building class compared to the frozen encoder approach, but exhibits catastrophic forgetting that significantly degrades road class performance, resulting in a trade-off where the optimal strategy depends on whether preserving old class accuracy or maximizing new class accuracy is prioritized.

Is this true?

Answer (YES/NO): NO